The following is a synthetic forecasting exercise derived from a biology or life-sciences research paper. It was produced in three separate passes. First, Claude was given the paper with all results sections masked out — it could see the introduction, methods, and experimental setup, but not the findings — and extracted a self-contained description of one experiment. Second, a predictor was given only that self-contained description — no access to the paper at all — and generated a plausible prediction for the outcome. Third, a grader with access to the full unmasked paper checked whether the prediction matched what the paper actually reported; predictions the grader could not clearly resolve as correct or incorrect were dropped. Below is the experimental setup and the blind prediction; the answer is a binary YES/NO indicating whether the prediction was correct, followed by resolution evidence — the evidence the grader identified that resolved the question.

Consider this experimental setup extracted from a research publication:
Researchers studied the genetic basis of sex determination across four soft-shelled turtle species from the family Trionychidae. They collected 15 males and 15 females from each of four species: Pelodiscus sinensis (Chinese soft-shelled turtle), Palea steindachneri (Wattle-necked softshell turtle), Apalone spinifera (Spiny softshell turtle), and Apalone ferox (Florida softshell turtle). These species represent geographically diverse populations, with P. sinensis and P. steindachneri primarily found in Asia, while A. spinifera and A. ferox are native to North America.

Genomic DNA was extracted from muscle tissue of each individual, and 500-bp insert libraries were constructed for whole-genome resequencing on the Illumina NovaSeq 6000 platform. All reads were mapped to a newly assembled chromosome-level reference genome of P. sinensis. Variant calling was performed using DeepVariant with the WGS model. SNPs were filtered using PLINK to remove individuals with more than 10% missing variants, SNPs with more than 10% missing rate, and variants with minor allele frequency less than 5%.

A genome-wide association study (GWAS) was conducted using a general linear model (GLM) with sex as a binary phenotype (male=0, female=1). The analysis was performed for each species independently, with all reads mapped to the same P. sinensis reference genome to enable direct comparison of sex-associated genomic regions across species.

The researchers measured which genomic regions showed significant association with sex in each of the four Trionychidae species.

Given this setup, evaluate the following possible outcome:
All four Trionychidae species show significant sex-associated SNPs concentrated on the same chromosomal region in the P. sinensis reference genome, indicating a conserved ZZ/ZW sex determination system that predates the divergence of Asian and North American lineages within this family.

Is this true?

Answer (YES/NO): YES